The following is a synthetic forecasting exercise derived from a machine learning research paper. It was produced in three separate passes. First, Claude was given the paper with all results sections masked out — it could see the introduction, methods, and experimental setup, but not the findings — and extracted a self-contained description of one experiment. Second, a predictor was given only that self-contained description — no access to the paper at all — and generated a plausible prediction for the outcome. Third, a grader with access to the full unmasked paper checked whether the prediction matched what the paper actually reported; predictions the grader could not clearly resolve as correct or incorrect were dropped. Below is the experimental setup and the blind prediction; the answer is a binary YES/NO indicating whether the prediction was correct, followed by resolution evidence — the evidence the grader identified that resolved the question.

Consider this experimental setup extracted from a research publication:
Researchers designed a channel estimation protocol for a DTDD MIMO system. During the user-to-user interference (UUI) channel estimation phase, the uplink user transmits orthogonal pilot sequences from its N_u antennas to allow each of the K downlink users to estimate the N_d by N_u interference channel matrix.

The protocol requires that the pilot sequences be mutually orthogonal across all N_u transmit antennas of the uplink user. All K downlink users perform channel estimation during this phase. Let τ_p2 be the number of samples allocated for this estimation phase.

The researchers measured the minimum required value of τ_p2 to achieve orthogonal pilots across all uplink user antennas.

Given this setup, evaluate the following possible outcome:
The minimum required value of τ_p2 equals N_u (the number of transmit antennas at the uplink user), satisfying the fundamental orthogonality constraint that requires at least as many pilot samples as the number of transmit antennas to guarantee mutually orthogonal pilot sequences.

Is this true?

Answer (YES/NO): YES